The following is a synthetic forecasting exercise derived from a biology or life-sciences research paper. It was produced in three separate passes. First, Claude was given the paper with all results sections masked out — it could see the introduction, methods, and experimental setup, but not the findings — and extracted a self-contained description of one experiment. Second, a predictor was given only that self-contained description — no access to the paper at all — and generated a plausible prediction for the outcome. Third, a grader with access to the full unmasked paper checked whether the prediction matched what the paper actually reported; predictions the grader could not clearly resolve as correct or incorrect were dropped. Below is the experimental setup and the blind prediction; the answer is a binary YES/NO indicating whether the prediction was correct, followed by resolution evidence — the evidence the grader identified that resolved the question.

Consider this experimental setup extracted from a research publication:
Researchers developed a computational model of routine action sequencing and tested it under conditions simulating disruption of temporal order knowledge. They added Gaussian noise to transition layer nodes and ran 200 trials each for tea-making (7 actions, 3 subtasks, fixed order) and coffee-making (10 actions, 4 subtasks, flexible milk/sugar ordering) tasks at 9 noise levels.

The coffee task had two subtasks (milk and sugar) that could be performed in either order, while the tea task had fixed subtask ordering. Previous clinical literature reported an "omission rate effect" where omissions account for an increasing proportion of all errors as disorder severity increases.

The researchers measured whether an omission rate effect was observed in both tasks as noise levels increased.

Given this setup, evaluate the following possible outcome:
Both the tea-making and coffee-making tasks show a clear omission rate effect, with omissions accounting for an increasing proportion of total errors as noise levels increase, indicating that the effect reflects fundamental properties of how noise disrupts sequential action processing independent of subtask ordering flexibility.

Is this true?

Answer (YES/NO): NO